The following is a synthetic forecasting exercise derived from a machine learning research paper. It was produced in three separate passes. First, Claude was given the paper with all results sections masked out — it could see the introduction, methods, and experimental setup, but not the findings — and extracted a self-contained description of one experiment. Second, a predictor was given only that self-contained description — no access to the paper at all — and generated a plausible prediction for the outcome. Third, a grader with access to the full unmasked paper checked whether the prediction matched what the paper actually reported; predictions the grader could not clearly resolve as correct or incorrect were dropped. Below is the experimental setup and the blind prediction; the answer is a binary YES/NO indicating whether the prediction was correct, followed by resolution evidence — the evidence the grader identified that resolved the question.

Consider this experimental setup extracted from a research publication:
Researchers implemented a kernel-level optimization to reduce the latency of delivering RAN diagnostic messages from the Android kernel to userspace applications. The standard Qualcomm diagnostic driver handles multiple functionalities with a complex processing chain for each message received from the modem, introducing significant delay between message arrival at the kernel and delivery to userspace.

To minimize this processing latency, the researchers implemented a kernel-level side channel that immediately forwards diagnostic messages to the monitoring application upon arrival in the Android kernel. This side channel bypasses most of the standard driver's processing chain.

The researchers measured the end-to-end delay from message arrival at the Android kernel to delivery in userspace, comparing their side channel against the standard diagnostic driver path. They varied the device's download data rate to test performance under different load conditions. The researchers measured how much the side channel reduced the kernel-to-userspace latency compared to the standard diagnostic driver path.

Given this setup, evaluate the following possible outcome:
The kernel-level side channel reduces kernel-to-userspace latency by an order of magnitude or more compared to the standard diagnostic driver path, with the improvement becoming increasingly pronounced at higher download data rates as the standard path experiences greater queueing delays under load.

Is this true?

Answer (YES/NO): NO